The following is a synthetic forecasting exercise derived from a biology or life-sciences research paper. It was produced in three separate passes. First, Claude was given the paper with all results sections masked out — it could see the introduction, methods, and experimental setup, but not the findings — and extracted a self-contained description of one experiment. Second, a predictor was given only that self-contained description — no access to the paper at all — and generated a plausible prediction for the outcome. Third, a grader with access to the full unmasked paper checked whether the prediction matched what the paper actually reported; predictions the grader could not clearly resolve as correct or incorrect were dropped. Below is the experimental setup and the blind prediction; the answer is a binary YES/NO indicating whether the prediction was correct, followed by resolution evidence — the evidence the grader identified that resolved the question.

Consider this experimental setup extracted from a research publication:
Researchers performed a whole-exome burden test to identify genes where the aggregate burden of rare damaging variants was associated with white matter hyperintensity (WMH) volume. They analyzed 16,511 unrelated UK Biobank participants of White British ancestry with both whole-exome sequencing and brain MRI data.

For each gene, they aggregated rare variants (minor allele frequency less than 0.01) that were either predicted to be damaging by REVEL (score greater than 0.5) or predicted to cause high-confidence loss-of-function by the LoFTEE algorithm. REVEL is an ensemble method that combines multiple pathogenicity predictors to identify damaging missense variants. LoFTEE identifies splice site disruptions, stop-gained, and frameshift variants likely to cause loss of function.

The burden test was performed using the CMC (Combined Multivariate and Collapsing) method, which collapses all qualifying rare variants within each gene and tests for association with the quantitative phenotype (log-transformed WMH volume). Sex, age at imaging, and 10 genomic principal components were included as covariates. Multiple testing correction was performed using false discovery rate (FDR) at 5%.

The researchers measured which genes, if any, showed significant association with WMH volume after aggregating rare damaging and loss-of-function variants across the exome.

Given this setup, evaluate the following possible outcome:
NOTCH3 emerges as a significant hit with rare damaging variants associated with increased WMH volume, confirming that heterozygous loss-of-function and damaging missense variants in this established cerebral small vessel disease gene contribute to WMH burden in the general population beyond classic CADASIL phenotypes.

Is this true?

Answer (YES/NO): NO